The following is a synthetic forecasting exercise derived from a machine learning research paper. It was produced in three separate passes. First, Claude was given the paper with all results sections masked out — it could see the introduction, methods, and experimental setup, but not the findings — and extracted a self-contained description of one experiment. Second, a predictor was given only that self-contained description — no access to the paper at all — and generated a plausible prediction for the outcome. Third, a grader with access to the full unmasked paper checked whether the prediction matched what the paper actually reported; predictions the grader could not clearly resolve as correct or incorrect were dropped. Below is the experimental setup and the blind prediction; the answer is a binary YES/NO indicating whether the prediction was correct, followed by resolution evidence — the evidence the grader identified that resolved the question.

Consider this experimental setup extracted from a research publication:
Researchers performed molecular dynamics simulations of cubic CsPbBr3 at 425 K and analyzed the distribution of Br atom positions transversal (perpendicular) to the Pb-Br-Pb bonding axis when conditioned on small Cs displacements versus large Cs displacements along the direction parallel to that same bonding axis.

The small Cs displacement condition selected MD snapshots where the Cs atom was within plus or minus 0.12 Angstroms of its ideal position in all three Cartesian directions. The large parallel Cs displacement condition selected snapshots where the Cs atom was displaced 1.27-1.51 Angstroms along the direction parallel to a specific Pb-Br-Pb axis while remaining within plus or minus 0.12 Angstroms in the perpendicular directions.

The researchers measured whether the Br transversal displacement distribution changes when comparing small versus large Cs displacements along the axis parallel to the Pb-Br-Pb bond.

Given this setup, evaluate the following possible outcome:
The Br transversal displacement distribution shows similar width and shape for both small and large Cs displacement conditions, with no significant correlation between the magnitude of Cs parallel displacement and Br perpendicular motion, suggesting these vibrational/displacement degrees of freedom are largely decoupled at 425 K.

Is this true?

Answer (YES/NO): NO